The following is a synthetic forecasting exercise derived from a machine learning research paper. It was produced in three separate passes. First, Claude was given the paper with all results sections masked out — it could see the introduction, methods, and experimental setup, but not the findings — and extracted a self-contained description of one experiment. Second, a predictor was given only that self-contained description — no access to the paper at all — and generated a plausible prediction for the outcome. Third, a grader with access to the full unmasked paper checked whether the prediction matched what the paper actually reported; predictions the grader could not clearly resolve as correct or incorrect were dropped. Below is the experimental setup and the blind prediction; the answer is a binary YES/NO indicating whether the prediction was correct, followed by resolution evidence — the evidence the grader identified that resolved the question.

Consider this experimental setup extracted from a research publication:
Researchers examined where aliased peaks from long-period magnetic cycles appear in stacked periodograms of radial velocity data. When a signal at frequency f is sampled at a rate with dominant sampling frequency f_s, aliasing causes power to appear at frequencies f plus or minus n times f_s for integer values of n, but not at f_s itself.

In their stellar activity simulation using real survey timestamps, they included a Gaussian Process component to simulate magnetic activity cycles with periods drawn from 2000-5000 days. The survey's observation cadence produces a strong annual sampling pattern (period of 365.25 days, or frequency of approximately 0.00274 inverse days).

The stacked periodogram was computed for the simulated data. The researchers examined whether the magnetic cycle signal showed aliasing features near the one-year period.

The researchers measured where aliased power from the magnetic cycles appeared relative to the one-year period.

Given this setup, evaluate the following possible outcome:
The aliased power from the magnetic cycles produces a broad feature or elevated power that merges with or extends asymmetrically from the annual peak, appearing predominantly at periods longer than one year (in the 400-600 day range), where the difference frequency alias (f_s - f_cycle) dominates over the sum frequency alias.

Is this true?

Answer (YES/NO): NO